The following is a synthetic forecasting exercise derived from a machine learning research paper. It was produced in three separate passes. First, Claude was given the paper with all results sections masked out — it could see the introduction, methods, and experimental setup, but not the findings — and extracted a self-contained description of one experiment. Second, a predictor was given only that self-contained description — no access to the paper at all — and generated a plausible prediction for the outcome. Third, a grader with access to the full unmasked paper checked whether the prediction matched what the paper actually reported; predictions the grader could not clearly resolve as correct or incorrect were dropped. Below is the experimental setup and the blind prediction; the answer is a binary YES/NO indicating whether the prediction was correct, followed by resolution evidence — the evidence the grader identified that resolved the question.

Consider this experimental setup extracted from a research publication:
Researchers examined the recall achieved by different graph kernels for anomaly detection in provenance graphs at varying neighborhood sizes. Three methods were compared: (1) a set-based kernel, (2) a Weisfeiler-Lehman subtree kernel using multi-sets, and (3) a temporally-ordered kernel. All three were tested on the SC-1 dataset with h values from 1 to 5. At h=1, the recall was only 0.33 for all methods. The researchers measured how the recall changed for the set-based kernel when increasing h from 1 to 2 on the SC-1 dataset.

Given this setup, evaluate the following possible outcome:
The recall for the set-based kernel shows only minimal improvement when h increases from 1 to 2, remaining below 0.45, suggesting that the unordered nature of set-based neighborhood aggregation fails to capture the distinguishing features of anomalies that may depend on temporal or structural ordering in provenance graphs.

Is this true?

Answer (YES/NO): NO